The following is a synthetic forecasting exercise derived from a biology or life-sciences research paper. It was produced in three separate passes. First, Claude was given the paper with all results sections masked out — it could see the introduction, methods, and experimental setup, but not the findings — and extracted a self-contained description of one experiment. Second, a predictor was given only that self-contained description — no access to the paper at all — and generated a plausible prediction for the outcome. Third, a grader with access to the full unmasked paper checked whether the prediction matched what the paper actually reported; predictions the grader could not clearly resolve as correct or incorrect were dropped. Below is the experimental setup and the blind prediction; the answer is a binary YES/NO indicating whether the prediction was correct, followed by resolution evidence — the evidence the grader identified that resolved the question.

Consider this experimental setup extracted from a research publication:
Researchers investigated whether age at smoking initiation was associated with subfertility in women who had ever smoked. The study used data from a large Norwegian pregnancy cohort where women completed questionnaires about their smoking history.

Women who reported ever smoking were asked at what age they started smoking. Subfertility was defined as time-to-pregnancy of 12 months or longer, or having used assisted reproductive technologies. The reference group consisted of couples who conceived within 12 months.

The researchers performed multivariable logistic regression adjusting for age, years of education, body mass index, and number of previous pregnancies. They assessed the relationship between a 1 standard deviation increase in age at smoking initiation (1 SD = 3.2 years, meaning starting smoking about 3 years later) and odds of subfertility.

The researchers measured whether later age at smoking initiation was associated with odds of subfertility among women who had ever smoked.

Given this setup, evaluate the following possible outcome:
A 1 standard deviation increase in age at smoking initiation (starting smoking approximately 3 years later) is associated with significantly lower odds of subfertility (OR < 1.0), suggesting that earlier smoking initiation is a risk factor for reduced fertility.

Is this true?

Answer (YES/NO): YES